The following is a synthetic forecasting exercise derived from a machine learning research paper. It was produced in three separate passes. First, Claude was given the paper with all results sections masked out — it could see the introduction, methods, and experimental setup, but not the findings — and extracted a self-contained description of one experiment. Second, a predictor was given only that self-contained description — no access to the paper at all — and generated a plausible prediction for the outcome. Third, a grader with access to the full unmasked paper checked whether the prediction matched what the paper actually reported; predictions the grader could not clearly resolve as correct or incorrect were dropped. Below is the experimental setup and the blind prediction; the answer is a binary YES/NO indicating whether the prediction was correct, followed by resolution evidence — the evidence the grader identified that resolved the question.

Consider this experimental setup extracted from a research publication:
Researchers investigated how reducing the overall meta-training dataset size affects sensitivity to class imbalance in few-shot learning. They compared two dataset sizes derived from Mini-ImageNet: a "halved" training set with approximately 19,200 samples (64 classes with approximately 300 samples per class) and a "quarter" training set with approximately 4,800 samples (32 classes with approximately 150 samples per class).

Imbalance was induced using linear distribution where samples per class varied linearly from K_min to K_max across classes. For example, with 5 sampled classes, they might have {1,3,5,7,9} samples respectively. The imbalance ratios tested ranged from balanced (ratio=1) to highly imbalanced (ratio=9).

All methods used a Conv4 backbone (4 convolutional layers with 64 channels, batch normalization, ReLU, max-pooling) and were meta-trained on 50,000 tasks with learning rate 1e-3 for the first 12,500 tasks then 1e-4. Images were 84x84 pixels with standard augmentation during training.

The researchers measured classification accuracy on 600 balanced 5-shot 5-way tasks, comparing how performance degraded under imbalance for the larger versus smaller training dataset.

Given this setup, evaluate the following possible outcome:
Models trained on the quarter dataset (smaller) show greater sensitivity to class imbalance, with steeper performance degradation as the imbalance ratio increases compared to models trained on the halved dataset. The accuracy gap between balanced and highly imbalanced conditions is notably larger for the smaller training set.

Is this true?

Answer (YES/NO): NO